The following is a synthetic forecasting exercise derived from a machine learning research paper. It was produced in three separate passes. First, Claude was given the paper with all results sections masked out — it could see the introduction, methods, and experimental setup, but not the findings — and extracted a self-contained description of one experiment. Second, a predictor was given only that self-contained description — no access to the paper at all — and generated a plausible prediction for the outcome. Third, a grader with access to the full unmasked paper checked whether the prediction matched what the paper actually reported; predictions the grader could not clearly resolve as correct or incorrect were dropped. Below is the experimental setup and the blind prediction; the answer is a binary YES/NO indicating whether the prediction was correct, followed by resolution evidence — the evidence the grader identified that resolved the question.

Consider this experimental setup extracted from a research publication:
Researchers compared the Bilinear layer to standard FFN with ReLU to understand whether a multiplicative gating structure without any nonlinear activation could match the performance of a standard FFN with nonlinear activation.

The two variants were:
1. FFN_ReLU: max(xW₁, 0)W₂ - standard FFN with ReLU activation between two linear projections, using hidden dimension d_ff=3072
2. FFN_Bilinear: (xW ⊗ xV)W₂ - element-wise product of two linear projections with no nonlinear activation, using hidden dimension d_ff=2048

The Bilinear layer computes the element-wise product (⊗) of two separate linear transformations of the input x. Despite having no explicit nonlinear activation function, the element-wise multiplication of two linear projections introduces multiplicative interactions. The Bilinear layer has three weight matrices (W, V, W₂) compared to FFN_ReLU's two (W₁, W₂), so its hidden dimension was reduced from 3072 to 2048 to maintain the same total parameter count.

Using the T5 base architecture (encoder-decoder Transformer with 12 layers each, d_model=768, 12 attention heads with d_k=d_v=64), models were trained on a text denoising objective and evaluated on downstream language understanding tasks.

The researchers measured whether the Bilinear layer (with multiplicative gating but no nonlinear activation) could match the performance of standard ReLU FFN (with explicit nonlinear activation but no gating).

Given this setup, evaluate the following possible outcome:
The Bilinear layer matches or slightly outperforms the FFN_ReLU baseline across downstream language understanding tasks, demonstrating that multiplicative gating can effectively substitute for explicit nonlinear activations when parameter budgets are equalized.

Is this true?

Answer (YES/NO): YES